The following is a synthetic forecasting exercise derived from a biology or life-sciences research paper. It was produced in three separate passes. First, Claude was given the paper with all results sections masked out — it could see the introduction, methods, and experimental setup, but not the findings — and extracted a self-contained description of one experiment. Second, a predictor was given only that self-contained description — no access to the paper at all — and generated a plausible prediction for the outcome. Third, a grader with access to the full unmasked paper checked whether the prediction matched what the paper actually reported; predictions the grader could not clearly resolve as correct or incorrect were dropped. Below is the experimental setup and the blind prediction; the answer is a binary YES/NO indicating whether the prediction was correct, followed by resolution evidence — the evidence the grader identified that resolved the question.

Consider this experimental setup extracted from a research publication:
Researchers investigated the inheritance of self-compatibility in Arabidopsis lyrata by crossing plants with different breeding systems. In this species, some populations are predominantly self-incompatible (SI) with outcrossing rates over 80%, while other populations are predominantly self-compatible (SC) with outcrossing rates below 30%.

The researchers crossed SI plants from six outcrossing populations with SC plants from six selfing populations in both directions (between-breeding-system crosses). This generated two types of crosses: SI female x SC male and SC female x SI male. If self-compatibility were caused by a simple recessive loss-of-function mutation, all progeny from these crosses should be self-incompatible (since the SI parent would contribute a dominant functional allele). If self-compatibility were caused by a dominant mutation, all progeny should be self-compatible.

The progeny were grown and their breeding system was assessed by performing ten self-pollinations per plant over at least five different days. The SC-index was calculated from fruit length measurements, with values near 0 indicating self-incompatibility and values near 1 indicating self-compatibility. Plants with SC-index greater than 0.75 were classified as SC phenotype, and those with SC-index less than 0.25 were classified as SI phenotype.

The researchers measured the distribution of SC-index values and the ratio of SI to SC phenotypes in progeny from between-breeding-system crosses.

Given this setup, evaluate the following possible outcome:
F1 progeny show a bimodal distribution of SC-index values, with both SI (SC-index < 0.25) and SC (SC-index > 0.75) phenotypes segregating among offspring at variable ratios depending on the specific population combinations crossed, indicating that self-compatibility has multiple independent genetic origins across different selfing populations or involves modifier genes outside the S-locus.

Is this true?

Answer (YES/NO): YES